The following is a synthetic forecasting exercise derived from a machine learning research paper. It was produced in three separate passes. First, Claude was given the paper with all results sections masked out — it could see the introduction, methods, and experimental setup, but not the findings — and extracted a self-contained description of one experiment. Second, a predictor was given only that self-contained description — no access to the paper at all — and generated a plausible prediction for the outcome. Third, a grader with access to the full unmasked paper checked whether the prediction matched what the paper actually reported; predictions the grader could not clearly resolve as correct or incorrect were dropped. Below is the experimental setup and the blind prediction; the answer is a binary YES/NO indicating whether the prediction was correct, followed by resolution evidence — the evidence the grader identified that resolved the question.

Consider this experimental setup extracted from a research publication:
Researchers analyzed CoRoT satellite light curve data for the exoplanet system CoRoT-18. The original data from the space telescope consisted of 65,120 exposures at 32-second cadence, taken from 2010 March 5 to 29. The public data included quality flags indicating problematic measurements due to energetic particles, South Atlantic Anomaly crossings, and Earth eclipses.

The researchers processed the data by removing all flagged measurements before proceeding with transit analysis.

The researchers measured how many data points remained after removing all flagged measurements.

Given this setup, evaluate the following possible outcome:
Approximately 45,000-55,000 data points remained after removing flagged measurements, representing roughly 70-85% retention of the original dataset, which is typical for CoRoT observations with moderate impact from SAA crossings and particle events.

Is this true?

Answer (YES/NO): NO